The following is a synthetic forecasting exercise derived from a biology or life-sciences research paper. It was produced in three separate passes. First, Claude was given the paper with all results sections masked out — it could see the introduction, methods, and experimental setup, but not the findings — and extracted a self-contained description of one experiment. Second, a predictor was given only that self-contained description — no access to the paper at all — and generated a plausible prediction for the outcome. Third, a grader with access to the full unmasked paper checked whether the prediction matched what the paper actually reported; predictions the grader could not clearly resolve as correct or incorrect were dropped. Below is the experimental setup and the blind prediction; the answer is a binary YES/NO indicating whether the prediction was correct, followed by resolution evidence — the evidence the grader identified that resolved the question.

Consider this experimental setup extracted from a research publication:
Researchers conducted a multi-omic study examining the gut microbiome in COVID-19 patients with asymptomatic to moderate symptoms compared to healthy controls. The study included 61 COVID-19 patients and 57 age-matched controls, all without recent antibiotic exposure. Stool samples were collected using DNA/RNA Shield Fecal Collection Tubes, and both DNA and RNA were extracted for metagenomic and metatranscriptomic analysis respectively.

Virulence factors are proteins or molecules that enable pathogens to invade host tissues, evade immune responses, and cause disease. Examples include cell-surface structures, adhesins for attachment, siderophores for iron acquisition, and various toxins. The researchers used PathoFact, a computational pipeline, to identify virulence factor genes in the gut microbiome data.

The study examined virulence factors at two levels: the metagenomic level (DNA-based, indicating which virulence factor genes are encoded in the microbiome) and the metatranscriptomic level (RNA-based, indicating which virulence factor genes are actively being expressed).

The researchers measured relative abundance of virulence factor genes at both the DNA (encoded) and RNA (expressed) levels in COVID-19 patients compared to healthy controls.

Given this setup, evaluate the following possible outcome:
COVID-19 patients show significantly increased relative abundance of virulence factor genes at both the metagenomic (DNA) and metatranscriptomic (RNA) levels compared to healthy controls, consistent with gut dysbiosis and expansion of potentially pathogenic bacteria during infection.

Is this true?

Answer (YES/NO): NO